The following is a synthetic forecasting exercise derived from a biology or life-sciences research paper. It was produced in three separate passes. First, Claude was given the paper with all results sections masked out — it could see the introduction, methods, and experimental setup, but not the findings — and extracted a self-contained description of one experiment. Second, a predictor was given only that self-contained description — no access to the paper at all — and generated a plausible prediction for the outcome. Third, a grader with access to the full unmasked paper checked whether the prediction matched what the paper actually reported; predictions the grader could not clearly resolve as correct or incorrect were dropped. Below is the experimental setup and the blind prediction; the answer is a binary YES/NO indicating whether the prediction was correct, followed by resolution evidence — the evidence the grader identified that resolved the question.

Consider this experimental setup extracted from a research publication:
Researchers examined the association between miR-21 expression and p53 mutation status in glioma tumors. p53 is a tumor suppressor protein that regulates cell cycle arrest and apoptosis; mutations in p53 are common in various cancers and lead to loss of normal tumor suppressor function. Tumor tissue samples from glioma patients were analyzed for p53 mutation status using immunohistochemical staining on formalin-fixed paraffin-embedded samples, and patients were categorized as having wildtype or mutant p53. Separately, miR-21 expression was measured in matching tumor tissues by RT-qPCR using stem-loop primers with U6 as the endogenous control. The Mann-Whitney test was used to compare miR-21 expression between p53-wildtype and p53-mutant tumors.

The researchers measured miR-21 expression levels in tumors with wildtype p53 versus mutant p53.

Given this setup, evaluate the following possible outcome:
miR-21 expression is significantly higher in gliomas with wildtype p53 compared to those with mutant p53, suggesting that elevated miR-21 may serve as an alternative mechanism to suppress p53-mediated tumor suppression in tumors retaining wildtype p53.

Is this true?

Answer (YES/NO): NO